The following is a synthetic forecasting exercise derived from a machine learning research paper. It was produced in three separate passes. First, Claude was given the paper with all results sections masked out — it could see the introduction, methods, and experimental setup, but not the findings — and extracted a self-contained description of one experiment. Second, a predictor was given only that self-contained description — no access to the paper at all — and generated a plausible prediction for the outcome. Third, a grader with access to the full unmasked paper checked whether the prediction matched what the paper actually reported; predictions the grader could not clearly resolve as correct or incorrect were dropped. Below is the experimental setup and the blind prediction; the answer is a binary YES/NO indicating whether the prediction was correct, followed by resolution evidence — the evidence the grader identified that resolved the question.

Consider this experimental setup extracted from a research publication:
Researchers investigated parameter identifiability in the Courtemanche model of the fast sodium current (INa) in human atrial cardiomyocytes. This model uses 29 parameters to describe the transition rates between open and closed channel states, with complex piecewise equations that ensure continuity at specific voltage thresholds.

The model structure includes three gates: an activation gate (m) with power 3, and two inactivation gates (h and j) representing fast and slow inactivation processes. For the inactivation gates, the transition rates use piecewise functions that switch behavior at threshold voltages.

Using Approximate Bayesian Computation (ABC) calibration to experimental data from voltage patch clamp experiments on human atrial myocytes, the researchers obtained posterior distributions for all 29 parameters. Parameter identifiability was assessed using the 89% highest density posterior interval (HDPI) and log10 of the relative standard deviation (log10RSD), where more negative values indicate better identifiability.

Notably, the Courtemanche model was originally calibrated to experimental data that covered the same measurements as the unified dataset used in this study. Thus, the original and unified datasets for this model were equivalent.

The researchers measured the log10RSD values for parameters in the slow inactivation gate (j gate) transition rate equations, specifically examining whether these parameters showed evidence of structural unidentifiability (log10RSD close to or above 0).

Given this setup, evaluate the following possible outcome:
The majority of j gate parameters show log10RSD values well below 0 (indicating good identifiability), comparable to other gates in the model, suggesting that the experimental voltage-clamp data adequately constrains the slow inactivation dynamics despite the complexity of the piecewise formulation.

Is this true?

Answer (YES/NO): NO